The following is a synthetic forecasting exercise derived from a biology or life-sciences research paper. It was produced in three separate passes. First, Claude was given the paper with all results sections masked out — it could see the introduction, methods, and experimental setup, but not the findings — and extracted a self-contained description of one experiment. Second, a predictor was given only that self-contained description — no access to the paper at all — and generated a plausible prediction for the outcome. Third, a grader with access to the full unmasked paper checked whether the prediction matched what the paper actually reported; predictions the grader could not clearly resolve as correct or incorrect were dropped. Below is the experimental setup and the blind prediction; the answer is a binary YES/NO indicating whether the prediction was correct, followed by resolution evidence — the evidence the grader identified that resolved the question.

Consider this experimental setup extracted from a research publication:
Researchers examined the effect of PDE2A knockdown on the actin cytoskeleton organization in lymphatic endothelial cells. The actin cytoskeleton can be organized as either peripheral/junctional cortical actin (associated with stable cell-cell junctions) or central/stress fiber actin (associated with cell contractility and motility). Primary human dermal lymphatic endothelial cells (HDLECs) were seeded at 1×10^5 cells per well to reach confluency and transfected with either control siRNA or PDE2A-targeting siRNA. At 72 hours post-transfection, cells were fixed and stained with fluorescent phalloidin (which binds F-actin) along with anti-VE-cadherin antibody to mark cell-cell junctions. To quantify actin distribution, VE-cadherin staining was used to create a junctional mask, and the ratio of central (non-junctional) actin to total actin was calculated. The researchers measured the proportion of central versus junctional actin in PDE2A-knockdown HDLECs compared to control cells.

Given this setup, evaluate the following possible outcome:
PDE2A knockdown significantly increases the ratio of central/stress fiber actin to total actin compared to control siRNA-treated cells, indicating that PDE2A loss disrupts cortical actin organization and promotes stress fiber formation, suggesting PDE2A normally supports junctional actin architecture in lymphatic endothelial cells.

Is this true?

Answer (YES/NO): YES